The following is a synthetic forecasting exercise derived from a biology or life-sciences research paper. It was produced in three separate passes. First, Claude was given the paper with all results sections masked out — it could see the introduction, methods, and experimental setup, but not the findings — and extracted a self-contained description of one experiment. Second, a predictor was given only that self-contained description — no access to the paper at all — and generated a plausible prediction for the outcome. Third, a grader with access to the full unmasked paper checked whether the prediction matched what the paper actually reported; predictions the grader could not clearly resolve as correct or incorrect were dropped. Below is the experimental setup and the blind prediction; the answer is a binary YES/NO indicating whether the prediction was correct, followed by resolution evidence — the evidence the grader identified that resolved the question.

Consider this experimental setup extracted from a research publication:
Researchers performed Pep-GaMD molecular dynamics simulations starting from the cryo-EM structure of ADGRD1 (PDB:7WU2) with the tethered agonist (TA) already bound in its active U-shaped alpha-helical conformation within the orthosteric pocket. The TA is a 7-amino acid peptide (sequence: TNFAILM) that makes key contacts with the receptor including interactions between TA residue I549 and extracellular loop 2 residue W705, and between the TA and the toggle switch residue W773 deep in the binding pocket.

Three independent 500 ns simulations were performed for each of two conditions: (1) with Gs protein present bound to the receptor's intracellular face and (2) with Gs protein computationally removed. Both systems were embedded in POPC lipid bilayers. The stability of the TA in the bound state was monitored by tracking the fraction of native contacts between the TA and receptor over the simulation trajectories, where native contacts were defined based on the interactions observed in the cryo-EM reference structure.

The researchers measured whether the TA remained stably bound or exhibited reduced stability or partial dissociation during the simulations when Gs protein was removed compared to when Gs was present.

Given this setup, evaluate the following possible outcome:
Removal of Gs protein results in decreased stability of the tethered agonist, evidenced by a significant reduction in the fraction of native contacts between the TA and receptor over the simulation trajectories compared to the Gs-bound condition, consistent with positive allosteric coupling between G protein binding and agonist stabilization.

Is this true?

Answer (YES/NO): NO